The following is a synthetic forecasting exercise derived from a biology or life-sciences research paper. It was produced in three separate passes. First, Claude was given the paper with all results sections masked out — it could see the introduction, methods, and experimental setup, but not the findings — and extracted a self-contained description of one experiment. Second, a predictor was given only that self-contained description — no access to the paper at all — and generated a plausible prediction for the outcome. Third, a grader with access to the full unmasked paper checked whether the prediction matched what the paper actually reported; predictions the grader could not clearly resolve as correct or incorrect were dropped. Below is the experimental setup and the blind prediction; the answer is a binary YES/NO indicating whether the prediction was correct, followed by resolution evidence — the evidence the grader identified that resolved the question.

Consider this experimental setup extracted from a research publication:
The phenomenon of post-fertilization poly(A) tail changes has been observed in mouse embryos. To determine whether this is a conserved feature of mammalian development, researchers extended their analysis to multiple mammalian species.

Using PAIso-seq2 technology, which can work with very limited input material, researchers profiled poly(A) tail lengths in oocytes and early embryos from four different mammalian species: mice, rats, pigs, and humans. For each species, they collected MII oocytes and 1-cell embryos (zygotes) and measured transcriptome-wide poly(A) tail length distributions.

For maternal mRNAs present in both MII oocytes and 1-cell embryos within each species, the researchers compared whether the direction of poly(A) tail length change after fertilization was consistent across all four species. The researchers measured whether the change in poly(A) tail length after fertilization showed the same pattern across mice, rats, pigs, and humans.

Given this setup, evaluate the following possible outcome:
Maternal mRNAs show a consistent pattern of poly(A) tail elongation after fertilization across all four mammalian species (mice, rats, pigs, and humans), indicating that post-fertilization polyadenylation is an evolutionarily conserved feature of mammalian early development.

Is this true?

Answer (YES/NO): YES